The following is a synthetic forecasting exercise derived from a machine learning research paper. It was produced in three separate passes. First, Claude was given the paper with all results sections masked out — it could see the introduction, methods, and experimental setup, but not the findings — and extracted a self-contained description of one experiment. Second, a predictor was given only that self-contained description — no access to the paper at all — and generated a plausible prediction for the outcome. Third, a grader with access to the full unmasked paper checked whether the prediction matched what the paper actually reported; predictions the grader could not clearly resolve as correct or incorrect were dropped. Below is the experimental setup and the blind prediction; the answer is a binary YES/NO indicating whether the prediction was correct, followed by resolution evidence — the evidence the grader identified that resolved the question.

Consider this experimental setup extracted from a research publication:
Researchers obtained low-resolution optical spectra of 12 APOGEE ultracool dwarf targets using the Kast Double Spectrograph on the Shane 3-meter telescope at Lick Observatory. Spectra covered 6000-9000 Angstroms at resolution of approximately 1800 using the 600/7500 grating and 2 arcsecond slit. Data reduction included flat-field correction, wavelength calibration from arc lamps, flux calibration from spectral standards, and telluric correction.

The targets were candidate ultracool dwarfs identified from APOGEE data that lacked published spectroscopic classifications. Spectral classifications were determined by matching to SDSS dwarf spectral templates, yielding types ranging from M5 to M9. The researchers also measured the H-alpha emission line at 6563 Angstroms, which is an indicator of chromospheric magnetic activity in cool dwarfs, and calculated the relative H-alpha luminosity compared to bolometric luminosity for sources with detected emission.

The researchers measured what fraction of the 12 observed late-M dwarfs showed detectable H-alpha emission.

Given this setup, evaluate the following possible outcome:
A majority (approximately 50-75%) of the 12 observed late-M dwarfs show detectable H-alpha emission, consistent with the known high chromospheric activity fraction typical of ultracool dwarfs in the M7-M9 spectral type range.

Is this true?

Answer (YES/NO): NO